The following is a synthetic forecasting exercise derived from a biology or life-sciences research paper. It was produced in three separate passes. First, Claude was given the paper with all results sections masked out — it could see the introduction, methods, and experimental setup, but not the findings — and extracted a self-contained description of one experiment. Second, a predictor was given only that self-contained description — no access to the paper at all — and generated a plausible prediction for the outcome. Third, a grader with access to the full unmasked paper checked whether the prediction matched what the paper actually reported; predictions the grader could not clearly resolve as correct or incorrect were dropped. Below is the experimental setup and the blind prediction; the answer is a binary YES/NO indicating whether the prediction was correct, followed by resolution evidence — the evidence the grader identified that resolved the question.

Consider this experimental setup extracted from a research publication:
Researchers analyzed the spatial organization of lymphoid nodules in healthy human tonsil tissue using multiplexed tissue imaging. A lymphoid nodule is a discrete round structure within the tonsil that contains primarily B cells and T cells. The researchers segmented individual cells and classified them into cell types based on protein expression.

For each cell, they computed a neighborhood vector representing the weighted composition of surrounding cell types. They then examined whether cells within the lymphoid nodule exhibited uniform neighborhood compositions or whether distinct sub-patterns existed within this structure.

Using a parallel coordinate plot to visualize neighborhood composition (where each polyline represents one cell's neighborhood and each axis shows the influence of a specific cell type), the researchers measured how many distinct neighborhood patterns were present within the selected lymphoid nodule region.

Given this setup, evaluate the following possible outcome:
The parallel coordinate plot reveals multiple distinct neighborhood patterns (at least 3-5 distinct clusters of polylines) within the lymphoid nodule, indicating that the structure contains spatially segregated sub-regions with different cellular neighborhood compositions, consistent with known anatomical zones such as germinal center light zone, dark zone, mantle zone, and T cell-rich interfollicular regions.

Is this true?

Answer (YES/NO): NO